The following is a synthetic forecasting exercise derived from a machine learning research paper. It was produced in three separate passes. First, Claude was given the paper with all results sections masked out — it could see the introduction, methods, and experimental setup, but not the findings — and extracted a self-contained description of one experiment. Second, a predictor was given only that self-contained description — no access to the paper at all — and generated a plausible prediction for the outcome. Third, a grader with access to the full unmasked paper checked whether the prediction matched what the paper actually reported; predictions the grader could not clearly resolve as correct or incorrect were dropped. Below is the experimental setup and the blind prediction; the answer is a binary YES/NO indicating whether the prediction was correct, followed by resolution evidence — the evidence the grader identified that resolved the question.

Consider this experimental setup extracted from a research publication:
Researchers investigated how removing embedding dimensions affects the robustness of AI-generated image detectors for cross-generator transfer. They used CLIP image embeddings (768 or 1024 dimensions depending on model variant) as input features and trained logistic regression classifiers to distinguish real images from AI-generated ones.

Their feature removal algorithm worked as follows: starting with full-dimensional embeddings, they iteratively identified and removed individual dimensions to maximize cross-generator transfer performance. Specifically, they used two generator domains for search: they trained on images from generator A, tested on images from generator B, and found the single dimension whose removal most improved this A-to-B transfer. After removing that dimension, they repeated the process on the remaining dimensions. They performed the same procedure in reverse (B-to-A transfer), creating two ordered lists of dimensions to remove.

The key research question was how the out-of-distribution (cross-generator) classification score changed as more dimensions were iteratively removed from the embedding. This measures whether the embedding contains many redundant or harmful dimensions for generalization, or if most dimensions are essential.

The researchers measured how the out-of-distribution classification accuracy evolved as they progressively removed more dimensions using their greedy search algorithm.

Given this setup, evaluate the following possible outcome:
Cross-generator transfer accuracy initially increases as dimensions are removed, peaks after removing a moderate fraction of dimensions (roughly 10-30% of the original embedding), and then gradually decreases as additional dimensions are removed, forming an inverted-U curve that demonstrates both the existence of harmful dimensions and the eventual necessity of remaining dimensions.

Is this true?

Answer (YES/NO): NO